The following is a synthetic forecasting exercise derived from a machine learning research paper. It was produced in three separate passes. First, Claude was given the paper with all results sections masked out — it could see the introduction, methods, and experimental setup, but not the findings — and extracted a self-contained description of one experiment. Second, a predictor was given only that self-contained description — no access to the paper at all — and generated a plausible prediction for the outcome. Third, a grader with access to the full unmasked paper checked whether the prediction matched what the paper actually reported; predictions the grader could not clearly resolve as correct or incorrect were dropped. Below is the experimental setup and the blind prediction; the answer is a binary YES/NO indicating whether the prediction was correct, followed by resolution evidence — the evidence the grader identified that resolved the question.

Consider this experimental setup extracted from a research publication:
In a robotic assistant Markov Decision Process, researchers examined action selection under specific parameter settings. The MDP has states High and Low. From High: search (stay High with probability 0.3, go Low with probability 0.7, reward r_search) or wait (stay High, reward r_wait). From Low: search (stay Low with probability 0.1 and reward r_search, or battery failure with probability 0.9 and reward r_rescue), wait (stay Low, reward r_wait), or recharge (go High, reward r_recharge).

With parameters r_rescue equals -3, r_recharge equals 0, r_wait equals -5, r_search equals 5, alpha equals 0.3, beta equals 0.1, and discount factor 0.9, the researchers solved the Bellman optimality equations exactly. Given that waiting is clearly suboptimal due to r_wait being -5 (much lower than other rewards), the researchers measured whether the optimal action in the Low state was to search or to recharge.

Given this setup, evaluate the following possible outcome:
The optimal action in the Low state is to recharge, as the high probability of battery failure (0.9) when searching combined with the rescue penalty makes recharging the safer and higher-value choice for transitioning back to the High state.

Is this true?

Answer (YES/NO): YES